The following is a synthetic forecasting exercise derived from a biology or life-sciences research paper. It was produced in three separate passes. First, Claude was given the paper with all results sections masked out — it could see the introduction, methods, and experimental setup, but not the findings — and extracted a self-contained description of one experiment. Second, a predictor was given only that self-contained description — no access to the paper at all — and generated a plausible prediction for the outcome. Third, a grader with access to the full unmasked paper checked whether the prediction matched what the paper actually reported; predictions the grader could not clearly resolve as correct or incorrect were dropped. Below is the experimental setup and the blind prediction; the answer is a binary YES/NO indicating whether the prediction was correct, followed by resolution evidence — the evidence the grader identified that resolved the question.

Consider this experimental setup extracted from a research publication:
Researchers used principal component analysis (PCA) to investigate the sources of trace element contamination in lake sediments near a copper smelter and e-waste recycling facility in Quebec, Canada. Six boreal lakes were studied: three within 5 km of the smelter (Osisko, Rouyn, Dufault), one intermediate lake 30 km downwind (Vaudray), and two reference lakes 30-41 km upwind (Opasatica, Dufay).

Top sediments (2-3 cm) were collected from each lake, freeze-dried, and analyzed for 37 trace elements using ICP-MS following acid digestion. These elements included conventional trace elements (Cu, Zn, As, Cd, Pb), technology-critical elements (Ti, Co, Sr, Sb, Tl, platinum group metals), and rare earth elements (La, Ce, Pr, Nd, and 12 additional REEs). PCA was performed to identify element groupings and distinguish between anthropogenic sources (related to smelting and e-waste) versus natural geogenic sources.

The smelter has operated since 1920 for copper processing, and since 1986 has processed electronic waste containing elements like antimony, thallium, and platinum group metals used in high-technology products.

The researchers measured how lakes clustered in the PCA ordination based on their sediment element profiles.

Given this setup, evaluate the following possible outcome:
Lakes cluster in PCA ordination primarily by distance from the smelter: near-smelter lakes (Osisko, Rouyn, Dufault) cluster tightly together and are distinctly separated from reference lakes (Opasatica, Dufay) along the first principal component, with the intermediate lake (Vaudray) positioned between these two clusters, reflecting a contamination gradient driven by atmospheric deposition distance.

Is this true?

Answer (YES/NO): NO